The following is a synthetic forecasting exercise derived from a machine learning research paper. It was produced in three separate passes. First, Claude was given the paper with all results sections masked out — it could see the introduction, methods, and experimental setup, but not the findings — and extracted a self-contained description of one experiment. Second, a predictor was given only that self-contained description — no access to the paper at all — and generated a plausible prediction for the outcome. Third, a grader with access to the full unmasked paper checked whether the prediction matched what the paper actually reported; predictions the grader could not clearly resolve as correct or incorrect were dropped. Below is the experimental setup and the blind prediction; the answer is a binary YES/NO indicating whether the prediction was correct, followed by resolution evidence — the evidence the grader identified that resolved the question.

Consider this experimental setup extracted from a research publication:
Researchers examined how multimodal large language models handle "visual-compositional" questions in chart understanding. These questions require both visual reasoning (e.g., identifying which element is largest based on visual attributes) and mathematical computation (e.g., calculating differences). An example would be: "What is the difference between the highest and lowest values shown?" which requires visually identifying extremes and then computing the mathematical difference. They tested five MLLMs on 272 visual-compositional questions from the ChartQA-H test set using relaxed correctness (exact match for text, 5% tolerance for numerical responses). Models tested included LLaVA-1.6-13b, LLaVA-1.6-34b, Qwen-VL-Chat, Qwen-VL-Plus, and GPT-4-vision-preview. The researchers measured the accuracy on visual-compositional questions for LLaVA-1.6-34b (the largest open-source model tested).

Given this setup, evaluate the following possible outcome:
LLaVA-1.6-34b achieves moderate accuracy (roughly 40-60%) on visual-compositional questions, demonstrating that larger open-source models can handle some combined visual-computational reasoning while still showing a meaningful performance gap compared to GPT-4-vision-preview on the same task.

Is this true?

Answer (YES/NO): NO